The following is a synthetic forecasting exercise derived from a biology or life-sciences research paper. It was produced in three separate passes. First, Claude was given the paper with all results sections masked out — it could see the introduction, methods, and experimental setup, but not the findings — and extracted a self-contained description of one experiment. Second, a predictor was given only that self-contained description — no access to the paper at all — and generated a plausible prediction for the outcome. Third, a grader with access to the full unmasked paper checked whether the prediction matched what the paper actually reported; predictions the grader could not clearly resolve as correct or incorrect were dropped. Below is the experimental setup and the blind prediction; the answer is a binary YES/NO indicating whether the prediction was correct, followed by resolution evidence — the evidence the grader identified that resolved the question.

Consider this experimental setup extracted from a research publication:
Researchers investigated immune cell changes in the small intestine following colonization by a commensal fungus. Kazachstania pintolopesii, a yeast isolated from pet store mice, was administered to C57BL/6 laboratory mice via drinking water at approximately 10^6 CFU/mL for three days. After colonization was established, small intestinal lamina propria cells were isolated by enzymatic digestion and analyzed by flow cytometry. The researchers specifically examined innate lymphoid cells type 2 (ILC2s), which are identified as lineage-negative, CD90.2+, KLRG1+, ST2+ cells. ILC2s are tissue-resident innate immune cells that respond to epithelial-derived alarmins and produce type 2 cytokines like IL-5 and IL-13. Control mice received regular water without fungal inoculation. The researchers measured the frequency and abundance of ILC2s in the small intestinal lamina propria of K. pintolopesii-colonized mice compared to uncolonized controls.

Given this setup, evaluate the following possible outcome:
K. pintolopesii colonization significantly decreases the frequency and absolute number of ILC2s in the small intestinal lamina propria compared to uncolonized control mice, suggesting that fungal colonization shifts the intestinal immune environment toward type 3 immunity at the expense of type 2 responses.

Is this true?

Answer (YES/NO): NO